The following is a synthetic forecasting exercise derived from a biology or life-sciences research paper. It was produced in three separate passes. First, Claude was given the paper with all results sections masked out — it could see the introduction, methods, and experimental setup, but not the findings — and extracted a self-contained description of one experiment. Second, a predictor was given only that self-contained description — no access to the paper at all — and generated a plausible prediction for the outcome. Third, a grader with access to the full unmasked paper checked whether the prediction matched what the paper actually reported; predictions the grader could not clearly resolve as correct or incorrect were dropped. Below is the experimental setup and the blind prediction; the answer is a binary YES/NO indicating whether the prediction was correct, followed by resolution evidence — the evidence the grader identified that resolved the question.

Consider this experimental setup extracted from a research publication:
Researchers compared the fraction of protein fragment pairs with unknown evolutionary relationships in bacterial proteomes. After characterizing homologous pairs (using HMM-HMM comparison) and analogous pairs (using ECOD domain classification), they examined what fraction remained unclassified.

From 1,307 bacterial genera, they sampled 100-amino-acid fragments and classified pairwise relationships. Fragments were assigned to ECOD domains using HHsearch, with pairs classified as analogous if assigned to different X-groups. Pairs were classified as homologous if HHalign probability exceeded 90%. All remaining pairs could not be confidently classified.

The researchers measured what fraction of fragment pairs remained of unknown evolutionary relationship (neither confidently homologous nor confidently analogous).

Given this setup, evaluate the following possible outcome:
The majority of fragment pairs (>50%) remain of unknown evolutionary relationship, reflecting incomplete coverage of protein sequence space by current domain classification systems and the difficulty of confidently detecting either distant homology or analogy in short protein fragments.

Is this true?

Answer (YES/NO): NO